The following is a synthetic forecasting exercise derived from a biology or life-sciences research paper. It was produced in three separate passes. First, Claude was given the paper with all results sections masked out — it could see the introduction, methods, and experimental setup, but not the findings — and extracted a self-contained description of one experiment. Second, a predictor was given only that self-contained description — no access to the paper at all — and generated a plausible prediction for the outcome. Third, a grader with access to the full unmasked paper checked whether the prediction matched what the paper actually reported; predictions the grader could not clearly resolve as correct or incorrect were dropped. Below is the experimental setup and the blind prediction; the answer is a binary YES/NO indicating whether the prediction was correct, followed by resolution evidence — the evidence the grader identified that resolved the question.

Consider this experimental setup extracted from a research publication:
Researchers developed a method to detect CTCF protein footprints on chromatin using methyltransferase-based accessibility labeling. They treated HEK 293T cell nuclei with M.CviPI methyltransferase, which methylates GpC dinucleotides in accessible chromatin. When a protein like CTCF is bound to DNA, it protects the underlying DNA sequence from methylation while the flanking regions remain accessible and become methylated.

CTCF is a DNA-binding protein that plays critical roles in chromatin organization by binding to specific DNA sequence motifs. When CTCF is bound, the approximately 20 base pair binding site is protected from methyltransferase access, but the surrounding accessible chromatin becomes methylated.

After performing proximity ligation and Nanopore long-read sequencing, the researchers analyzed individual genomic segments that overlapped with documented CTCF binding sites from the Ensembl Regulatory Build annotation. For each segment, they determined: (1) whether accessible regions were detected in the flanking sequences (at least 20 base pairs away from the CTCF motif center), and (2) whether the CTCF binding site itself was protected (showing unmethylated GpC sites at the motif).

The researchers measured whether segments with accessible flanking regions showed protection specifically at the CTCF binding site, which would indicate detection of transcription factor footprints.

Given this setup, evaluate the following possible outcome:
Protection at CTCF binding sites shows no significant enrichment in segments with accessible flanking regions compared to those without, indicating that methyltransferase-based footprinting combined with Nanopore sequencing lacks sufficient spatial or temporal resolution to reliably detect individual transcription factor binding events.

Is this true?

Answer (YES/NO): NO